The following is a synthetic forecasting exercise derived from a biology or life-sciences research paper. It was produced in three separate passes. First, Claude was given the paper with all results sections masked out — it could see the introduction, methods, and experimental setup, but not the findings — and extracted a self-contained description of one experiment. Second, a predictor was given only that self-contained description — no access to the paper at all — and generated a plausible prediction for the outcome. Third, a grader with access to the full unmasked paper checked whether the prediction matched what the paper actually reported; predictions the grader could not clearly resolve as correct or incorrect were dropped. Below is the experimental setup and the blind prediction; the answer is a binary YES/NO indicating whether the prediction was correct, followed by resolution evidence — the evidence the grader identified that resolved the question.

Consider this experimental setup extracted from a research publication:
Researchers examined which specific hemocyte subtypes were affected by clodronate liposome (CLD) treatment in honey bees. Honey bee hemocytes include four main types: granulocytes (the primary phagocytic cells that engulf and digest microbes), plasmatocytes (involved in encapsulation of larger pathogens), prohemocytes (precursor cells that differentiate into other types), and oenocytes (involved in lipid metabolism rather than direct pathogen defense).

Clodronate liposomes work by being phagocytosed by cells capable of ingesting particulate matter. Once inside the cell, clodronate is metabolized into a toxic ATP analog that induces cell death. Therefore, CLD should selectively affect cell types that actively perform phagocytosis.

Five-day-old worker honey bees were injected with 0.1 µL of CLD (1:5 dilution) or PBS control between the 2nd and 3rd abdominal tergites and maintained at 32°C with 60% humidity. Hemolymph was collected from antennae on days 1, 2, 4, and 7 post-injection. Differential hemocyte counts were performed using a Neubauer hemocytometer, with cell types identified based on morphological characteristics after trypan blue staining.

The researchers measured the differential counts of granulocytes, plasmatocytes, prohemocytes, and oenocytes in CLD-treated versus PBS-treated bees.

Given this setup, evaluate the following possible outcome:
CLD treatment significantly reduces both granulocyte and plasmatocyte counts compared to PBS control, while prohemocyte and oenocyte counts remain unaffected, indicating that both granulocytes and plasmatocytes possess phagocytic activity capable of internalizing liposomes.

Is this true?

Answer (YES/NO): NO